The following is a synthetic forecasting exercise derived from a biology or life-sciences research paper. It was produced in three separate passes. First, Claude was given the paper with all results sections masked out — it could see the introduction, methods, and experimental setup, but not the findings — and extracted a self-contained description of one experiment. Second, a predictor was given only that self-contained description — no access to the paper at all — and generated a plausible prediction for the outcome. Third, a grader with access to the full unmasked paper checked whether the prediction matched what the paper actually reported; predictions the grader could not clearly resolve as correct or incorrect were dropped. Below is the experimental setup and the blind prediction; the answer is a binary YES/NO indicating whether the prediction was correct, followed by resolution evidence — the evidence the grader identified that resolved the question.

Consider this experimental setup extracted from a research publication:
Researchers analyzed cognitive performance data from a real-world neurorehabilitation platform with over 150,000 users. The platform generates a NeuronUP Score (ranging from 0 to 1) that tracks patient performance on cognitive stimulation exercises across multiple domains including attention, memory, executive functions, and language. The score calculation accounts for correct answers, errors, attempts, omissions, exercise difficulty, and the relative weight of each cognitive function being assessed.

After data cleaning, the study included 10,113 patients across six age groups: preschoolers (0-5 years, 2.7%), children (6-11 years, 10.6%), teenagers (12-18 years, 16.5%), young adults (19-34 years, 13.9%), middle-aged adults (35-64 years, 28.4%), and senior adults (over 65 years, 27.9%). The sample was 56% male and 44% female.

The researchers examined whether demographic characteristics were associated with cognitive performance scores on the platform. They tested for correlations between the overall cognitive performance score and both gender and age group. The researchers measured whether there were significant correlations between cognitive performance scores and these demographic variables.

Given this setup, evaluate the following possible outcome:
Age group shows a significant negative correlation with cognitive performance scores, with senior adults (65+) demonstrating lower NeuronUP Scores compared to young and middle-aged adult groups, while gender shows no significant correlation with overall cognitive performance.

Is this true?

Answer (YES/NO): NO